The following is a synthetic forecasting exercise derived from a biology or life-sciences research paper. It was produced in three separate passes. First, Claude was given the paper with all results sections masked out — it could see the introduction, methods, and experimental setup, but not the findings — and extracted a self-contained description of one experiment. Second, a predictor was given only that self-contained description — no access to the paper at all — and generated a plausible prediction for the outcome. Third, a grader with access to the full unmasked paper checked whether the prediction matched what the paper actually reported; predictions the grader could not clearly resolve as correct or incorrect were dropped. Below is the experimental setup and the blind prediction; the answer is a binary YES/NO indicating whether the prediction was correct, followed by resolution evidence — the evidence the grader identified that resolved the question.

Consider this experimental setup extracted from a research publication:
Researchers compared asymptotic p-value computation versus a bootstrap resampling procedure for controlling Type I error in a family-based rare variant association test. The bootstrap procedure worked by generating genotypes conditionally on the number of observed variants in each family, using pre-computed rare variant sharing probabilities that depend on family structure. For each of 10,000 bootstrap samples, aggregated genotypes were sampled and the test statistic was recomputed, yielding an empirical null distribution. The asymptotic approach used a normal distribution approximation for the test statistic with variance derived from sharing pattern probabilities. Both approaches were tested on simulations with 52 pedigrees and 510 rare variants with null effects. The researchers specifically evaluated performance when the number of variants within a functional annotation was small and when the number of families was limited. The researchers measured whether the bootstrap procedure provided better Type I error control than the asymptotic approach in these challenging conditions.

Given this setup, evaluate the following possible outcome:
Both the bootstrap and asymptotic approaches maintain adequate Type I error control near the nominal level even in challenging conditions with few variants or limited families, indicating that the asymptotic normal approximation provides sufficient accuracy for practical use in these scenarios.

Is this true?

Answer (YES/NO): NO